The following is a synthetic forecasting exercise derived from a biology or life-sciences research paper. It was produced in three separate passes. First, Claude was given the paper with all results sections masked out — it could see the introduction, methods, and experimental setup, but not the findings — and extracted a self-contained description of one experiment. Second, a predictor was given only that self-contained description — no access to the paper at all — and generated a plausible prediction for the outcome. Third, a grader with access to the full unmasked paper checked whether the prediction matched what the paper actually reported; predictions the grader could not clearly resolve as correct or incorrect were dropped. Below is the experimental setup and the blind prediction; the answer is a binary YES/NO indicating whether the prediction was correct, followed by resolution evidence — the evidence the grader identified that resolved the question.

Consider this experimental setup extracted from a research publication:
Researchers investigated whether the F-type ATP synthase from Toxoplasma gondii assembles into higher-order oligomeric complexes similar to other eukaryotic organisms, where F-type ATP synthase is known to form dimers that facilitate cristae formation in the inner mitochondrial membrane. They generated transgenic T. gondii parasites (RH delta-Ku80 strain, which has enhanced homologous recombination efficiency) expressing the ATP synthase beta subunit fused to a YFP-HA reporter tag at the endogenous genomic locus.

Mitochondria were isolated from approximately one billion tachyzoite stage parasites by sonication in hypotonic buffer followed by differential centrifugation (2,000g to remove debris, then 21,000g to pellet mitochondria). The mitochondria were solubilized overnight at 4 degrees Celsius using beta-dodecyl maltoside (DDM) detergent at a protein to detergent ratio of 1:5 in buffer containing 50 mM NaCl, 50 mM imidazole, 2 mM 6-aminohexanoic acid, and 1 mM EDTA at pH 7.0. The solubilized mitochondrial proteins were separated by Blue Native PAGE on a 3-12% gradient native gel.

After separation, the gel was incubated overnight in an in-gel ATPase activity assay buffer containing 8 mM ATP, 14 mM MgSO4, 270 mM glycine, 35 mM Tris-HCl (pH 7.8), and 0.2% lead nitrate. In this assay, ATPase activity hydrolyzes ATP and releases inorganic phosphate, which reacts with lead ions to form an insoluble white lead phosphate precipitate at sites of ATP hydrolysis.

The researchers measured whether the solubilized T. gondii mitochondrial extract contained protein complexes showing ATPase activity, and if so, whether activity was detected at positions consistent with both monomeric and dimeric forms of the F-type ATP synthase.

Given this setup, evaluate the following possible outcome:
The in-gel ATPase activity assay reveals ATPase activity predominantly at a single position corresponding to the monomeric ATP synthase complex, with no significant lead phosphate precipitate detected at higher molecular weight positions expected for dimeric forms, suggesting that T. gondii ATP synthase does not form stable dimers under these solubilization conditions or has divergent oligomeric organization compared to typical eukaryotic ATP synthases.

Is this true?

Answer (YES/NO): NO